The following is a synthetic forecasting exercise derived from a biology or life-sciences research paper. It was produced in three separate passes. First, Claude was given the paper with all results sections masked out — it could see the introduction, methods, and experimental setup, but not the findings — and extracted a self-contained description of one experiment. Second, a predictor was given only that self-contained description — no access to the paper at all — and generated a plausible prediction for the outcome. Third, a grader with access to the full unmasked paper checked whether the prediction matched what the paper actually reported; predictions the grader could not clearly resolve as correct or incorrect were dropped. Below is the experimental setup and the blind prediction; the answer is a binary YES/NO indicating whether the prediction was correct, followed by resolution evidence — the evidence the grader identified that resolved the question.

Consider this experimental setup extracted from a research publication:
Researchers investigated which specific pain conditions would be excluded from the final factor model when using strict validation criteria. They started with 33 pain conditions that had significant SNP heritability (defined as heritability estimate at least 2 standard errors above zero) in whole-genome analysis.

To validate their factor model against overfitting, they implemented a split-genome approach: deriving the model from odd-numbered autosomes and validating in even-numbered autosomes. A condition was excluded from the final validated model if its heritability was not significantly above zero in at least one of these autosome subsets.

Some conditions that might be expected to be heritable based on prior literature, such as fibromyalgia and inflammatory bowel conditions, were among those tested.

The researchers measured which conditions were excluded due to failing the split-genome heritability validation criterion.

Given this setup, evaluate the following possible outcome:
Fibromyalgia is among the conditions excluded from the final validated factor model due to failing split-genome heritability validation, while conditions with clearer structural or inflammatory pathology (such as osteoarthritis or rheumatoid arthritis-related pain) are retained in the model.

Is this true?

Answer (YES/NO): NO